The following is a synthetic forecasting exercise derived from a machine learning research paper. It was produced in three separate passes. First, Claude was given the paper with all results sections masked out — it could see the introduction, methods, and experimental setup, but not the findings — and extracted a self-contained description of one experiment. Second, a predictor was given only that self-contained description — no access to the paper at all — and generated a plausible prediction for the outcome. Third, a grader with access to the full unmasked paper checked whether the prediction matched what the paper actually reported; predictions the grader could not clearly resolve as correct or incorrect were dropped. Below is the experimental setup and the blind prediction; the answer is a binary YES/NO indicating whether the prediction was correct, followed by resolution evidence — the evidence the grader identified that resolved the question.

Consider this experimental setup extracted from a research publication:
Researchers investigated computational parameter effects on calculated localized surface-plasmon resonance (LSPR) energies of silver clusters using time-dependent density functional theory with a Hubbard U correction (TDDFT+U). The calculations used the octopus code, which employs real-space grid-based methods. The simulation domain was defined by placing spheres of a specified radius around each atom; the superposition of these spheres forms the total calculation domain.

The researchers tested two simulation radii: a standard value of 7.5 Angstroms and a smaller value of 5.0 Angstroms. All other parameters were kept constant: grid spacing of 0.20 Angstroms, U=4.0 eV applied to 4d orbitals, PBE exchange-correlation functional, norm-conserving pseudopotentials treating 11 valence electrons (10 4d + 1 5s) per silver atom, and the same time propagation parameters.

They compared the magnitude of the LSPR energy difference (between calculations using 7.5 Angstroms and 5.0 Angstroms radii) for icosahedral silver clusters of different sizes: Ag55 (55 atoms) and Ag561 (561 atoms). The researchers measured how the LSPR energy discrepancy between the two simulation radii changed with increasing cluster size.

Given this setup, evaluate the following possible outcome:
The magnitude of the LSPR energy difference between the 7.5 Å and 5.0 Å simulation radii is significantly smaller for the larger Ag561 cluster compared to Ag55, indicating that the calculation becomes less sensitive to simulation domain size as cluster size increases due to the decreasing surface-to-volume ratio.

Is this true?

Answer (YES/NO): YES